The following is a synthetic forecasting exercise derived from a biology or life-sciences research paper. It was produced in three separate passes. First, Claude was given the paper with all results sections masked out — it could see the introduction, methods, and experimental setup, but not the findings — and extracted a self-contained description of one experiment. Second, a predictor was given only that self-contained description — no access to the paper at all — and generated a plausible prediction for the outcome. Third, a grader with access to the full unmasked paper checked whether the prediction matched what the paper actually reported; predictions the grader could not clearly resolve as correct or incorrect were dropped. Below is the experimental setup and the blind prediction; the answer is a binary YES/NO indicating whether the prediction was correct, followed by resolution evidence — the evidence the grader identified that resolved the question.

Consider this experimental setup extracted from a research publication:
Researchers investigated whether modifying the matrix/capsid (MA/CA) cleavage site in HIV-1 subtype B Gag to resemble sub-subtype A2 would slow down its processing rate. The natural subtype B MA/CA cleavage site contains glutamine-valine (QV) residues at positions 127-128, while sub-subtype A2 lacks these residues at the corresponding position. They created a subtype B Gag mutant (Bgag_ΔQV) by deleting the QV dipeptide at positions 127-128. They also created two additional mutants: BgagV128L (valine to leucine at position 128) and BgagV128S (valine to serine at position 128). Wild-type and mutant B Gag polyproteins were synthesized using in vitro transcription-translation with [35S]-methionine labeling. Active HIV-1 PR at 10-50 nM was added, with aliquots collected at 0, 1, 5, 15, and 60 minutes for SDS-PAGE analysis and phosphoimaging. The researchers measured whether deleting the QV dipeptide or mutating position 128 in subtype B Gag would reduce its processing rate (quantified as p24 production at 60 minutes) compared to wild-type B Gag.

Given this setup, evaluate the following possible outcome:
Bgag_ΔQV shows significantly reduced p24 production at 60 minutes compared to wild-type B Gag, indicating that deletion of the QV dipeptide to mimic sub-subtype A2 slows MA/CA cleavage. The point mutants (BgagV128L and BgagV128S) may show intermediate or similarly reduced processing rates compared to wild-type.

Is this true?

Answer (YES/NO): NO